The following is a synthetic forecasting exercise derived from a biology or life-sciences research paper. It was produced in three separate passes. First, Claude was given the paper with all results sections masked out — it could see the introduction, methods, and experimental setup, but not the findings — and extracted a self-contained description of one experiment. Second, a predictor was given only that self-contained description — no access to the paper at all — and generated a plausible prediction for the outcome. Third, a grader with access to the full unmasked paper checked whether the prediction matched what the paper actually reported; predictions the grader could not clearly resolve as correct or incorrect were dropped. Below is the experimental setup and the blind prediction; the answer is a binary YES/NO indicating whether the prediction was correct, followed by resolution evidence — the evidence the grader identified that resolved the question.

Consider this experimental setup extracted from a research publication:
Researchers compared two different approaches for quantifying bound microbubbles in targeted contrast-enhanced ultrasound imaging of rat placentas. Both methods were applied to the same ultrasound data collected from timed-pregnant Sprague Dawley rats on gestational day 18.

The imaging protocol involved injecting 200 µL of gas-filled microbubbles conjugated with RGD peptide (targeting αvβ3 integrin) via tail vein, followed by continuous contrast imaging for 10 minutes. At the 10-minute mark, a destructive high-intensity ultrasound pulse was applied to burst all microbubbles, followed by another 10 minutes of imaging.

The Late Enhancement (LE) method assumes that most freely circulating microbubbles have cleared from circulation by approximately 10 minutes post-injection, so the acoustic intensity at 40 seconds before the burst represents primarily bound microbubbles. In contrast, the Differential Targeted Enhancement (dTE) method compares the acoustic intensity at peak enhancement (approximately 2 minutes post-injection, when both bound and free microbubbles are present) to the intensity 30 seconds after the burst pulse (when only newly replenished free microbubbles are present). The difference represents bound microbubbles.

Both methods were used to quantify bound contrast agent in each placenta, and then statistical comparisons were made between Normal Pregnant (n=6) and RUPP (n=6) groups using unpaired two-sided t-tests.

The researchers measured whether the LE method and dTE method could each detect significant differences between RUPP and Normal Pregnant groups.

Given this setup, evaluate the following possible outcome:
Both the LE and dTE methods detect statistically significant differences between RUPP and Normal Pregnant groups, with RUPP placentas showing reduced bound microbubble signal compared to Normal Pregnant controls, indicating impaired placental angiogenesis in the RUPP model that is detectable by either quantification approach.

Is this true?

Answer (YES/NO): YES